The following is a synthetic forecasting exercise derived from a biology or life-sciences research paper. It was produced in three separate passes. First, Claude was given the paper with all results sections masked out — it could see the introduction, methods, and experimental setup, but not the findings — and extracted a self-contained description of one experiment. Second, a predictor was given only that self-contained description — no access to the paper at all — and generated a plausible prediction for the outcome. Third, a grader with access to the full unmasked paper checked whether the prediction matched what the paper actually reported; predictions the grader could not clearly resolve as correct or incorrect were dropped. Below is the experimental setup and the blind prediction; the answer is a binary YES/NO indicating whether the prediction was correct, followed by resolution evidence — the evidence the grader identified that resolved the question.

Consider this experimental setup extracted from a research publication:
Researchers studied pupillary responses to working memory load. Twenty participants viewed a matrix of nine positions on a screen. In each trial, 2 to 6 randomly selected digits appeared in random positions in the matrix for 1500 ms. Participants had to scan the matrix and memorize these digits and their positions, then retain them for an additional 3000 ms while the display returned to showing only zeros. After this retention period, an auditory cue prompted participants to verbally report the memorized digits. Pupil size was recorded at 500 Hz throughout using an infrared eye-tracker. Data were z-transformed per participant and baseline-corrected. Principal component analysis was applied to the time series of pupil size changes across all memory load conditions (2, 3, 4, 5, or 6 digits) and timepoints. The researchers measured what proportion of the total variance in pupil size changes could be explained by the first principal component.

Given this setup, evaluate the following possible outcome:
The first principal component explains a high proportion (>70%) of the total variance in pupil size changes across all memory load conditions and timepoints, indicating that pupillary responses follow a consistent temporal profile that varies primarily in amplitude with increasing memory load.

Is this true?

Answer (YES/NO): YES